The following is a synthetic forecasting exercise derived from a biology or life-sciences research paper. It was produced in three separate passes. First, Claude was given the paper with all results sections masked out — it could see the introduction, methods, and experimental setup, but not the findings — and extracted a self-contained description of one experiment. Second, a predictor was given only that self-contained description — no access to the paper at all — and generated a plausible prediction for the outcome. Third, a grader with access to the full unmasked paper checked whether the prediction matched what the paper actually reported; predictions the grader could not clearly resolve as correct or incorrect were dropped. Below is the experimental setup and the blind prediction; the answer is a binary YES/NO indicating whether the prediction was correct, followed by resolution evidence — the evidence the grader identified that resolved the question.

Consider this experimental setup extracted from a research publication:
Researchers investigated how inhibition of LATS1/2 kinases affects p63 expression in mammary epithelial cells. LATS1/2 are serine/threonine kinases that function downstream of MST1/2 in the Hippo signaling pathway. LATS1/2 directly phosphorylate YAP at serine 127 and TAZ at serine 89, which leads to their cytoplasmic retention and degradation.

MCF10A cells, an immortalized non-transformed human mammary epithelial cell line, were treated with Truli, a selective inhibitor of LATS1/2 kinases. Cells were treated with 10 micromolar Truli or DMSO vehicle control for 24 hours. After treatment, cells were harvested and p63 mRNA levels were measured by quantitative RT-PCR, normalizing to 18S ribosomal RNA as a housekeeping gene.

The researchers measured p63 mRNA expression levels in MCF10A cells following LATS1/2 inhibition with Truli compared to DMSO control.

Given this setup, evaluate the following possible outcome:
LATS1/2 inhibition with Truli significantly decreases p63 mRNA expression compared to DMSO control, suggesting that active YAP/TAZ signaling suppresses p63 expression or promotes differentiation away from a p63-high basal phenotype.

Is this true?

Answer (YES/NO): NO